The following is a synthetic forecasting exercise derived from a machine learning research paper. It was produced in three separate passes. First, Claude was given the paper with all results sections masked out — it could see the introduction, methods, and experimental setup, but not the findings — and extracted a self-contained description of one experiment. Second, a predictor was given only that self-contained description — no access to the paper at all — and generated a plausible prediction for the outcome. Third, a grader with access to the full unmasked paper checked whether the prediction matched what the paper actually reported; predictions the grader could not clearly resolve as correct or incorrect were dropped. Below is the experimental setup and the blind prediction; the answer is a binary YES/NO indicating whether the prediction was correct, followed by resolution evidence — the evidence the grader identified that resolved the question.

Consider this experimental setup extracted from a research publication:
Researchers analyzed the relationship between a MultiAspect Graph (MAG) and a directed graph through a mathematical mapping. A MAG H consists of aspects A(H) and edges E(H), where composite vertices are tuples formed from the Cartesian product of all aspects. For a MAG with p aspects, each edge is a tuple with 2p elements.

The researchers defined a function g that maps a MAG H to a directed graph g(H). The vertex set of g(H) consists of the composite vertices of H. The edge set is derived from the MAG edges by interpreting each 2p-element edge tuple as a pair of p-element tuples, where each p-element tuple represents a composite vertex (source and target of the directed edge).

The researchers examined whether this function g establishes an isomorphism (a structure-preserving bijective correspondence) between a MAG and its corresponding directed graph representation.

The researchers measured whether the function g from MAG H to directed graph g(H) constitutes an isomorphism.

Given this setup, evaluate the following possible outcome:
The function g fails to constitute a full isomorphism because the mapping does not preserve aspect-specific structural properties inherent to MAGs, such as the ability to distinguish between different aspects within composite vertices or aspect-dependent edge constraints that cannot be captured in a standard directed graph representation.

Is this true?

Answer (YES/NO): NO